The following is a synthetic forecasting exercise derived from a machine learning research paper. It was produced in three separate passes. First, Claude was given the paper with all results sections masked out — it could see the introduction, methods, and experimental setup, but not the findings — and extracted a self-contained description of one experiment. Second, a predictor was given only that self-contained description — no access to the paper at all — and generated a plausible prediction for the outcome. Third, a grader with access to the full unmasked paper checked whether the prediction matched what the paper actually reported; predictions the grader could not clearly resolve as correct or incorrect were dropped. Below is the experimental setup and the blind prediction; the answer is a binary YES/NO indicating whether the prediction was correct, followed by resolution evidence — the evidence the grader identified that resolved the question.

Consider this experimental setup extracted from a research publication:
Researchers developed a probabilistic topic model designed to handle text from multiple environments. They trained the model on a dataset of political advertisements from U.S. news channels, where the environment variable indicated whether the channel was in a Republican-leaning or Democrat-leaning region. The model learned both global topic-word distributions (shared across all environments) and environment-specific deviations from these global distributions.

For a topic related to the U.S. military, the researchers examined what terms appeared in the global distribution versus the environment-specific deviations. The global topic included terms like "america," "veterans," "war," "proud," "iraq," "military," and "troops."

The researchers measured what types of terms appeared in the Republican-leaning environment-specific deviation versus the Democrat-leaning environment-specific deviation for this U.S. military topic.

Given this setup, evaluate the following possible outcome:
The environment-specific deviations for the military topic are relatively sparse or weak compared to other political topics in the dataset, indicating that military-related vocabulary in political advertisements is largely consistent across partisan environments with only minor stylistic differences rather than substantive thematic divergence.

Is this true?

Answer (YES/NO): NO